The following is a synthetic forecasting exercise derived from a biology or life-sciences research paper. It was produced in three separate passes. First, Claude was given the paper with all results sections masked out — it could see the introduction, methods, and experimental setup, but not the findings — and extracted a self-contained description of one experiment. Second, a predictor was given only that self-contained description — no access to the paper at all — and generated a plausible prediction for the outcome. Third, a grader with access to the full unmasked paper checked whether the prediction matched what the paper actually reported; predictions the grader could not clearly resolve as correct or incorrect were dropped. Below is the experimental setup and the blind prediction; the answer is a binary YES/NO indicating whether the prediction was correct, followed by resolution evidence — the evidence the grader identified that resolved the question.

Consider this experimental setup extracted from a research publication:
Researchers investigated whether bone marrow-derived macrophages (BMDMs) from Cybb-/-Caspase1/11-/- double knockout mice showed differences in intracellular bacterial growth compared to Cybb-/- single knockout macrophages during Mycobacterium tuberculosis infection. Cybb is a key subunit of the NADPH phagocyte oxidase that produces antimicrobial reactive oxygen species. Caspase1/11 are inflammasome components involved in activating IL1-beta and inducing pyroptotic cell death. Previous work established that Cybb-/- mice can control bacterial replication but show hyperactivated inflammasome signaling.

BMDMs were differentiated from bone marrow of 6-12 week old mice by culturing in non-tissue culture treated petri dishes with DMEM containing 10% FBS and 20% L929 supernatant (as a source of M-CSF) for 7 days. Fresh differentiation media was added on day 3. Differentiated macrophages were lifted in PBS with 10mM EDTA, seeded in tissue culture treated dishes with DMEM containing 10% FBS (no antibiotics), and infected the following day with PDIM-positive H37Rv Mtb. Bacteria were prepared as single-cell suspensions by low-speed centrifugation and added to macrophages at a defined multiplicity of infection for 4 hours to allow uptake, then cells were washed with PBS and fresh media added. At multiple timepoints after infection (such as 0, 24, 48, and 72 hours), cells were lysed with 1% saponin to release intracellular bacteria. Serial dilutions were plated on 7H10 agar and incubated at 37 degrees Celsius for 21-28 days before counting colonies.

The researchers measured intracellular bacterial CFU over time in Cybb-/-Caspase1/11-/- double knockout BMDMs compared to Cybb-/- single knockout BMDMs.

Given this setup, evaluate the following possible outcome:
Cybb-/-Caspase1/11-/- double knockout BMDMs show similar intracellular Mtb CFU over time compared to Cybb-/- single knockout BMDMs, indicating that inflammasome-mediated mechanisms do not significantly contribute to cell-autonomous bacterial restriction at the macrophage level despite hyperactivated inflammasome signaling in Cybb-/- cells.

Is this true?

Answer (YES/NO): NO